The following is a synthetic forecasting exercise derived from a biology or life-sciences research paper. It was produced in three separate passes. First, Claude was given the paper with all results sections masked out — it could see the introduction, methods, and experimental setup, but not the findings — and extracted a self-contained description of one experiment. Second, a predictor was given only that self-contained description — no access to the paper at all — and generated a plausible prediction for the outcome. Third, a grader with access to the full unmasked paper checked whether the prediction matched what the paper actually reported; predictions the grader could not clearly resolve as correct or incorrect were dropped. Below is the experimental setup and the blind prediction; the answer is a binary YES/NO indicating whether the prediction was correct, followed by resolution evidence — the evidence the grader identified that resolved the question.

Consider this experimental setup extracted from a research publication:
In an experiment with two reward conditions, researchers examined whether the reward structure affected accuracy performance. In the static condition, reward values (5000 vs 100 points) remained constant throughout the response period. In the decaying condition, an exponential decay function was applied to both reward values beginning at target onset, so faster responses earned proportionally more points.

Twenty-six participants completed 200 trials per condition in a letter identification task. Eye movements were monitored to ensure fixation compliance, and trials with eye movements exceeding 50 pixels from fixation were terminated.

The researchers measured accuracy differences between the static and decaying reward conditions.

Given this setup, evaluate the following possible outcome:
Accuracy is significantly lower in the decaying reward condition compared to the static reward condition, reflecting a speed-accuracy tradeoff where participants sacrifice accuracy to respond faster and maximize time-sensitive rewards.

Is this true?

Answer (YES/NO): YES